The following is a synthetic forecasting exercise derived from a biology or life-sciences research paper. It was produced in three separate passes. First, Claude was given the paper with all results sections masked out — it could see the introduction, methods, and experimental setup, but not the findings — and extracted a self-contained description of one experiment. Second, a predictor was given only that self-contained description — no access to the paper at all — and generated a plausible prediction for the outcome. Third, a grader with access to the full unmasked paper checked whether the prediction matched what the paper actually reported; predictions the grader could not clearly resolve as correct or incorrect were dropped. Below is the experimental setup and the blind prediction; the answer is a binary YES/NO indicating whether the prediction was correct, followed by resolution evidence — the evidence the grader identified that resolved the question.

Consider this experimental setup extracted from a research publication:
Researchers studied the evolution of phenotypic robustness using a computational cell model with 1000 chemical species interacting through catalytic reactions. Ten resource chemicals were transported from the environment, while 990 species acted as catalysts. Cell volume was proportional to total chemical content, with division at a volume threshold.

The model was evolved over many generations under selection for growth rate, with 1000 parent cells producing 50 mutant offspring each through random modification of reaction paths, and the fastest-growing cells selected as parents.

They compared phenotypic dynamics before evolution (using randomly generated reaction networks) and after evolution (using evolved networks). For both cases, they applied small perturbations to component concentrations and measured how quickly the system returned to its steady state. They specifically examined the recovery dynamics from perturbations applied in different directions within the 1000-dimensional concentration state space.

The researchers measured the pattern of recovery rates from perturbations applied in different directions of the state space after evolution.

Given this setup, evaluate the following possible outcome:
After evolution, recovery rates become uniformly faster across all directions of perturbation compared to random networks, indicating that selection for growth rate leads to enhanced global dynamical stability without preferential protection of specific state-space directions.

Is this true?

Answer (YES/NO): NO